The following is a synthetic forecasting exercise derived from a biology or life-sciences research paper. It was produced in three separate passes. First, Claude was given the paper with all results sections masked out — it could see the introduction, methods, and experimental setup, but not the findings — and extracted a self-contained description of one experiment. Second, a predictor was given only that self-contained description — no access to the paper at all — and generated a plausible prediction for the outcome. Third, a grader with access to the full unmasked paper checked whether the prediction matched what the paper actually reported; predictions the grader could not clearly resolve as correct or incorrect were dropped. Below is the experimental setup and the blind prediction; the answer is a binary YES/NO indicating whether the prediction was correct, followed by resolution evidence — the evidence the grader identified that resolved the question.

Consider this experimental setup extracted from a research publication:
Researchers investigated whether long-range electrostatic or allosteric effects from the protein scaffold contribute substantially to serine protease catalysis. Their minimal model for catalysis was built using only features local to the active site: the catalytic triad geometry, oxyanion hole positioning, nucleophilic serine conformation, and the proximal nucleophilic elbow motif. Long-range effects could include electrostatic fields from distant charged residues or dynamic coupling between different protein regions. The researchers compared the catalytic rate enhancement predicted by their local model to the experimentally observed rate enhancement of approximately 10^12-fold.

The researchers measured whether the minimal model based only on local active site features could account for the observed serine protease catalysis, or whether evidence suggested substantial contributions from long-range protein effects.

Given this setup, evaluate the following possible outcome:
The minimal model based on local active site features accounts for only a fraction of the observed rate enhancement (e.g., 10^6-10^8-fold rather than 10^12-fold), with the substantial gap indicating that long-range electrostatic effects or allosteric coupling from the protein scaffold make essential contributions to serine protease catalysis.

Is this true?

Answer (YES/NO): NO